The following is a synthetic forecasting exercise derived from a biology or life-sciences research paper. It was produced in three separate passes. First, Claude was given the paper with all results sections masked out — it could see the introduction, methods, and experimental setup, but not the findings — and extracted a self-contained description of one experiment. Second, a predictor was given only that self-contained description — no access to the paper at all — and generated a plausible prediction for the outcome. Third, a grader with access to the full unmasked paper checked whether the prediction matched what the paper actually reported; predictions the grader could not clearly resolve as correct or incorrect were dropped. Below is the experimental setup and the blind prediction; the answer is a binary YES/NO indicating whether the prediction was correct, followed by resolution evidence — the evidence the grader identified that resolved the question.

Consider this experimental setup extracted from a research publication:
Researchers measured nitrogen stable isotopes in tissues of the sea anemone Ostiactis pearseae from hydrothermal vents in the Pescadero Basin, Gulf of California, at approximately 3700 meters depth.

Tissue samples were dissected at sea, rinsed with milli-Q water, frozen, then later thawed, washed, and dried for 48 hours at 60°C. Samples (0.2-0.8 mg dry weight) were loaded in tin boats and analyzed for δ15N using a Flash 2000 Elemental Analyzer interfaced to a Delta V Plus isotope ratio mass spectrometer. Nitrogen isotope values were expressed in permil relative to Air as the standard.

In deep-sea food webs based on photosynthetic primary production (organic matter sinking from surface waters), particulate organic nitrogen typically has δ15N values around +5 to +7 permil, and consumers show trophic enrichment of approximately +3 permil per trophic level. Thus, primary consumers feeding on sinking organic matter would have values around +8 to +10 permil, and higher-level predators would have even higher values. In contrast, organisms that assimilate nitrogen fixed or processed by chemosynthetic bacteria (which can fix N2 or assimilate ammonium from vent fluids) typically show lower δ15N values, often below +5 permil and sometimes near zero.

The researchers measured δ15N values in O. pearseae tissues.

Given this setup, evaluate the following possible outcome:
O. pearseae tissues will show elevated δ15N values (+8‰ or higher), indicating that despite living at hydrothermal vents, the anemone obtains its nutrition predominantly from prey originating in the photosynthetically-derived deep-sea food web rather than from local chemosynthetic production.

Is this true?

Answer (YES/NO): NO